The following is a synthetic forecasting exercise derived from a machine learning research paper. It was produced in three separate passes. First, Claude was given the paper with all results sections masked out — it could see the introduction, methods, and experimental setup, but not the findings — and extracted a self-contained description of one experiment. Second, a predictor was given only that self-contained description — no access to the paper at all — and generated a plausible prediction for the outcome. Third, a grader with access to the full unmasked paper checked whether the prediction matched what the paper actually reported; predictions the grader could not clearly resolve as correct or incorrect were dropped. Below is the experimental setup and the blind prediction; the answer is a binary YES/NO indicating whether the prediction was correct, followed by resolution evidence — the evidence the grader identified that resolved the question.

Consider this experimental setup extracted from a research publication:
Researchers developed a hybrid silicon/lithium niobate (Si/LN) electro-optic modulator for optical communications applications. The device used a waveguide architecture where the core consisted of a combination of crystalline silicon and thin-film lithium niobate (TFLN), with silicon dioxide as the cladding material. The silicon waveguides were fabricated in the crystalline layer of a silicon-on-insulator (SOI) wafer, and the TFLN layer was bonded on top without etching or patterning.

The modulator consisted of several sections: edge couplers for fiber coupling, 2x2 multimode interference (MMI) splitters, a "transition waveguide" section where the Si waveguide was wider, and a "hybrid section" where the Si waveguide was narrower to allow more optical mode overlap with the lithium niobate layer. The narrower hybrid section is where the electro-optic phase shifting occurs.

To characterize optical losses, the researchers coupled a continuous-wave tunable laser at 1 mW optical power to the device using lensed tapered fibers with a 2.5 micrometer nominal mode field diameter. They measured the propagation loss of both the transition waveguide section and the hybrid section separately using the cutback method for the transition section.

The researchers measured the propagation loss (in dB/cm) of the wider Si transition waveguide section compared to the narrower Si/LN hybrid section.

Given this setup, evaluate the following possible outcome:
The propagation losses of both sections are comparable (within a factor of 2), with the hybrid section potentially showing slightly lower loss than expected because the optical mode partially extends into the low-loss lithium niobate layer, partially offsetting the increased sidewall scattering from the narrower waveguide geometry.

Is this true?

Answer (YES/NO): YES